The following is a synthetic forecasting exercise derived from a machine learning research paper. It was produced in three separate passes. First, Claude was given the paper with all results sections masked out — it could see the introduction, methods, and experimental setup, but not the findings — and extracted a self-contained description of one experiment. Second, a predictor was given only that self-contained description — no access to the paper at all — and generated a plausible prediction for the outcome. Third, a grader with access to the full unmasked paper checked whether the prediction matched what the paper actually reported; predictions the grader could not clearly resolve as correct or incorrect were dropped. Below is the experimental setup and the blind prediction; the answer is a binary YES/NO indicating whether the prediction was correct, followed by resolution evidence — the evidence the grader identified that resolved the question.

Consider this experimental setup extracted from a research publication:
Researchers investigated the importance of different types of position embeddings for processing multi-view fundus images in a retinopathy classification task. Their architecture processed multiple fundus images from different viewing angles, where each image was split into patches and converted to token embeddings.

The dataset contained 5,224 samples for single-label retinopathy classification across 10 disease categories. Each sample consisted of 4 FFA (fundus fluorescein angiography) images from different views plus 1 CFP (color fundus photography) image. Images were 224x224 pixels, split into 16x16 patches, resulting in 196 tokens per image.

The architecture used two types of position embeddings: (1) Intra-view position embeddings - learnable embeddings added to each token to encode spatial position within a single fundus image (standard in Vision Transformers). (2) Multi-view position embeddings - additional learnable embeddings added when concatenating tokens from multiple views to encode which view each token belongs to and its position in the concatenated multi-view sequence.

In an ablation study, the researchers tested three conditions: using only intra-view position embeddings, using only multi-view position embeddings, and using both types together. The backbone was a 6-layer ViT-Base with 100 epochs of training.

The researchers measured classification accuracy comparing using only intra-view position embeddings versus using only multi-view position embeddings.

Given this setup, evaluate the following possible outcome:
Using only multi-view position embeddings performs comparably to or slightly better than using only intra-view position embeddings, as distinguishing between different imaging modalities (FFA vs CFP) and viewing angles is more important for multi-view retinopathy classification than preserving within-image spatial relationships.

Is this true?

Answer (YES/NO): NO